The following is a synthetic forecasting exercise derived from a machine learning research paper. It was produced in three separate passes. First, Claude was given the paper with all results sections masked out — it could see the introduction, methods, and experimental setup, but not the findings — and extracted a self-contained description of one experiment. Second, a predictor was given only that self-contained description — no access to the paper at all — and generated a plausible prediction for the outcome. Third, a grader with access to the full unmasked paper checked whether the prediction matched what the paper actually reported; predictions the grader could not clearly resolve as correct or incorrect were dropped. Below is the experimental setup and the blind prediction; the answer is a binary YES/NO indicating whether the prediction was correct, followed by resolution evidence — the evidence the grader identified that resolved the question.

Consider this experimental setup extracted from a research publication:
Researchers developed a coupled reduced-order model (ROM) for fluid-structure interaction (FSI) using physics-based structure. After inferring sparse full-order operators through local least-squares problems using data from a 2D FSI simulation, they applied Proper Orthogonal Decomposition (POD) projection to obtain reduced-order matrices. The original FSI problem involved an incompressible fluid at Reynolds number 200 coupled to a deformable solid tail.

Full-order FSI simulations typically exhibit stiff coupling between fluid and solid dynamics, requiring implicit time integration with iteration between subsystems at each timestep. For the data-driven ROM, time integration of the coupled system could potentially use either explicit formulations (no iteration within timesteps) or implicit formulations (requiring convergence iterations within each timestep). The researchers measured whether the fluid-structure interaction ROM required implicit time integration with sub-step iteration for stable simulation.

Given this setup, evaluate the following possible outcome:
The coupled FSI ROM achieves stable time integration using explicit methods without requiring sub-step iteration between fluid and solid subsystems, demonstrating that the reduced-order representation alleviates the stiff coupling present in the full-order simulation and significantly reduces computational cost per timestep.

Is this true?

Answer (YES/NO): NO